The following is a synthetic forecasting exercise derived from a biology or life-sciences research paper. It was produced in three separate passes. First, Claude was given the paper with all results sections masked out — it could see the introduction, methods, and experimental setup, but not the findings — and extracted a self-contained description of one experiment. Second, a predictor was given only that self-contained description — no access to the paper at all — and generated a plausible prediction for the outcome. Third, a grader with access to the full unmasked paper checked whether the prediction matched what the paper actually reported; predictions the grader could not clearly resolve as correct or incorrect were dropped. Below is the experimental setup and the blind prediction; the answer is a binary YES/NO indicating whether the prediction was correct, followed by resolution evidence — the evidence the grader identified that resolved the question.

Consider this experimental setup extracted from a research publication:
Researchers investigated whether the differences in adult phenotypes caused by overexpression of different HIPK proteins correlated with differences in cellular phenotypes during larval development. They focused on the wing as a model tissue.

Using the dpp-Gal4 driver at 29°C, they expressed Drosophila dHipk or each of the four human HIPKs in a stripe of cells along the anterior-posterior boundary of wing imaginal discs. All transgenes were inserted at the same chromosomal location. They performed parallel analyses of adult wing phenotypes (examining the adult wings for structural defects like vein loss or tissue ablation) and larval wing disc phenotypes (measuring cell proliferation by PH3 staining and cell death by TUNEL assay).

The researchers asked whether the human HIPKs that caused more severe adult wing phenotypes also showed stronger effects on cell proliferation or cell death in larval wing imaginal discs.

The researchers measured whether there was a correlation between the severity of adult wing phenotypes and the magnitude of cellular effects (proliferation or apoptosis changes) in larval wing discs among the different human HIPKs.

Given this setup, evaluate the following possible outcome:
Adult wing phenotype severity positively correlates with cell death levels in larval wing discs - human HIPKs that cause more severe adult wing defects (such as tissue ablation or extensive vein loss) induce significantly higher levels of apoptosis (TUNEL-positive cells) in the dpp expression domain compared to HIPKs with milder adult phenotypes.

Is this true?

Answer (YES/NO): NO